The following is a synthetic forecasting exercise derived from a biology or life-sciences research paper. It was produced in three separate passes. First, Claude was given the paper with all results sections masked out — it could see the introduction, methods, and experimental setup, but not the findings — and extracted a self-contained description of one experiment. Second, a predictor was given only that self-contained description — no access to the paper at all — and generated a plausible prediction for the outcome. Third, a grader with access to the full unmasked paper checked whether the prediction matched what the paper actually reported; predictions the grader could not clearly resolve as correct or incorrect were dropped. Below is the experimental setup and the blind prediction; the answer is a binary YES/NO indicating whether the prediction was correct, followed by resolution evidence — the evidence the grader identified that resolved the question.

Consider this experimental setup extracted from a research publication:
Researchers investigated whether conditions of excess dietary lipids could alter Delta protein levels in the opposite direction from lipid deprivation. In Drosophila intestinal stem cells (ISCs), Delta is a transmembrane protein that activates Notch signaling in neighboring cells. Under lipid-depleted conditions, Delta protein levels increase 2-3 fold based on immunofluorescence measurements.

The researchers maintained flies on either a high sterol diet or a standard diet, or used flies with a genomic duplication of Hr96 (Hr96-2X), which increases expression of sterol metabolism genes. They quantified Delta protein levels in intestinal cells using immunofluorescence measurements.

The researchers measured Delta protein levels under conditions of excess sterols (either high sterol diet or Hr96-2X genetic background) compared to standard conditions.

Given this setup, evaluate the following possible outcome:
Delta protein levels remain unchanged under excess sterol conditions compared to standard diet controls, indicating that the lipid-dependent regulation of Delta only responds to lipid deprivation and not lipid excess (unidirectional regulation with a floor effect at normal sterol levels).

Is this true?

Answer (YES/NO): NO